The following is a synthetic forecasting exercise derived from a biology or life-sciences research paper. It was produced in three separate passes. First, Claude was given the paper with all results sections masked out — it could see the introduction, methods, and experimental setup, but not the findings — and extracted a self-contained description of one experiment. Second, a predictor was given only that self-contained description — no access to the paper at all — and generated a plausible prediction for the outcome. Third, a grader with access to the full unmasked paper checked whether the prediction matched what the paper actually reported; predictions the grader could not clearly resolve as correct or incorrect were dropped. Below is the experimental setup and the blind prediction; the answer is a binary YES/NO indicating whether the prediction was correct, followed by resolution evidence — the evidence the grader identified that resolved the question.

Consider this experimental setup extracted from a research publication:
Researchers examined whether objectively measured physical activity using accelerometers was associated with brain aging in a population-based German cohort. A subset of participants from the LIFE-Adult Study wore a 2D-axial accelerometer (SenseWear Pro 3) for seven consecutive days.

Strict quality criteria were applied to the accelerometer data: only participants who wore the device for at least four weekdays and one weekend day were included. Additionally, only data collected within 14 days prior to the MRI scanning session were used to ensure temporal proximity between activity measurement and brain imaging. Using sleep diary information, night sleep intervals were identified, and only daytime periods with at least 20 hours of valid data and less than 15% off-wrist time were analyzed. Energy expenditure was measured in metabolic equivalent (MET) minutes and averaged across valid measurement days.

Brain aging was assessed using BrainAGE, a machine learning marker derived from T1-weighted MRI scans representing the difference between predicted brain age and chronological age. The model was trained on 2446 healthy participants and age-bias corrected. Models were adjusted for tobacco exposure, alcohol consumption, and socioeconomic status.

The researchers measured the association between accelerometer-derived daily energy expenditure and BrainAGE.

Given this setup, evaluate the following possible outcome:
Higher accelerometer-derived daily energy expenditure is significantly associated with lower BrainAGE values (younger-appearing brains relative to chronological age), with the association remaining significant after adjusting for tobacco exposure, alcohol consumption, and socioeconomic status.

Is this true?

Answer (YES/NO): NO